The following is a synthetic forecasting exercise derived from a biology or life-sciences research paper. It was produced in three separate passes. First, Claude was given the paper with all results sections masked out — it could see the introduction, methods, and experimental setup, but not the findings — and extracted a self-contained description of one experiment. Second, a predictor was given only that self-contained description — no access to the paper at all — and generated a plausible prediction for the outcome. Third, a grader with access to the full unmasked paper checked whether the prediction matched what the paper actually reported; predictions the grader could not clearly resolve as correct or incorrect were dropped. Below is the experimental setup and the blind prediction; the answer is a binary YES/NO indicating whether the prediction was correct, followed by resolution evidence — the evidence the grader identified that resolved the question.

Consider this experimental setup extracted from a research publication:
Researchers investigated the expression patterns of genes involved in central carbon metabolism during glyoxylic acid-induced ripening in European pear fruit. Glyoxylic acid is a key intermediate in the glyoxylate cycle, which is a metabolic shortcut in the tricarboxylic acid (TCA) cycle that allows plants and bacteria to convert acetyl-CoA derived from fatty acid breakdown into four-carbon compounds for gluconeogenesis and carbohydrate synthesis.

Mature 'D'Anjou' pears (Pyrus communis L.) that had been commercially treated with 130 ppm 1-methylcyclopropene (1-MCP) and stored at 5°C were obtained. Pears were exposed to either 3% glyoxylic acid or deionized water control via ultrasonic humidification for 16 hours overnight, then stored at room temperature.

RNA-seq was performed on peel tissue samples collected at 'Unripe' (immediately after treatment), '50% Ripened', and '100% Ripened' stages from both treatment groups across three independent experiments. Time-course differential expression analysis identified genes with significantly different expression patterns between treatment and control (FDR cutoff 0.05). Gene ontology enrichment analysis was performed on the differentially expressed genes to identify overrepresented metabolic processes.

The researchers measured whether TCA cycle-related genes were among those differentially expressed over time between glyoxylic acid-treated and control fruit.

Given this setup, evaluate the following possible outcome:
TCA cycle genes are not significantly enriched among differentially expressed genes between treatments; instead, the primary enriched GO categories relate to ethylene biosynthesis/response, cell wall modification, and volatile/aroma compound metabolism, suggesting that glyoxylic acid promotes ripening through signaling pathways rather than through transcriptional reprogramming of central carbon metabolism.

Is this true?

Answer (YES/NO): NO